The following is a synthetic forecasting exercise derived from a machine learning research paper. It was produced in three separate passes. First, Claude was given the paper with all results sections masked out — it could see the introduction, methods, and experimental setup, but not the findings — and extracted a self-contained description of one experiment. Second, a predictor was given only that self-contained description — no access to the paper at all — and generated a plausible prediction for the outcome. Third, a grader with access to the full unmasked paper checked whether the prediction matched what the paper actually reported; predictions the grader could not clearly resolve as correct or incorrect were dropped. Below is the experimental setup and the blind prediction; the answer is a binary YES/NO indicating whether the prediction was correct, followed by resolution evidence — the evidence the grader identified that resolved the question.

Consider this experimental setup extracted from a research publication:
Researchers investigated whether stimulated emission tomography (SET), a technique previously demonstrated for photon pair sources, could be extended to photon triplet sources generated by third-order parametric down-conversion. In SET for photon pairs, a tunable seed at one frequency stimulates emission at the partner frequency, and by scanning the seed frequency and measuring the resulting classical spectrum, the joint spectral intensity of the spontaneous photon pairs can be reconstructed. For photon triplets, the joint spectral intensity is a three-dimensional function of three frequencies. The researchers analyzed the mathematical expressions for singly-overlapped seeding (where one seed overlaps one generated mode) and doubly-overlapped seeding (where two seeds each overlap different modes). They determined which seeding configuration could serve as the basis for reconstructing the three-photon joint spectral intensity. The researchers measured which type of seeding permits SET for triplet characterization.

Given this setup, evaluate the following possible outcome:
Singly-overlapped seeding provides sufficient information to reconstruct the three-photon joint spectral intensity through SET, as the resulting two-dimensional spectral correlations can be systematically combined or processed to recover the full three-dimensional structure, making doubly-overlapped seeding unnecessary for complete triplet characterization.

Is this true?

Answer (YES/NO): NO